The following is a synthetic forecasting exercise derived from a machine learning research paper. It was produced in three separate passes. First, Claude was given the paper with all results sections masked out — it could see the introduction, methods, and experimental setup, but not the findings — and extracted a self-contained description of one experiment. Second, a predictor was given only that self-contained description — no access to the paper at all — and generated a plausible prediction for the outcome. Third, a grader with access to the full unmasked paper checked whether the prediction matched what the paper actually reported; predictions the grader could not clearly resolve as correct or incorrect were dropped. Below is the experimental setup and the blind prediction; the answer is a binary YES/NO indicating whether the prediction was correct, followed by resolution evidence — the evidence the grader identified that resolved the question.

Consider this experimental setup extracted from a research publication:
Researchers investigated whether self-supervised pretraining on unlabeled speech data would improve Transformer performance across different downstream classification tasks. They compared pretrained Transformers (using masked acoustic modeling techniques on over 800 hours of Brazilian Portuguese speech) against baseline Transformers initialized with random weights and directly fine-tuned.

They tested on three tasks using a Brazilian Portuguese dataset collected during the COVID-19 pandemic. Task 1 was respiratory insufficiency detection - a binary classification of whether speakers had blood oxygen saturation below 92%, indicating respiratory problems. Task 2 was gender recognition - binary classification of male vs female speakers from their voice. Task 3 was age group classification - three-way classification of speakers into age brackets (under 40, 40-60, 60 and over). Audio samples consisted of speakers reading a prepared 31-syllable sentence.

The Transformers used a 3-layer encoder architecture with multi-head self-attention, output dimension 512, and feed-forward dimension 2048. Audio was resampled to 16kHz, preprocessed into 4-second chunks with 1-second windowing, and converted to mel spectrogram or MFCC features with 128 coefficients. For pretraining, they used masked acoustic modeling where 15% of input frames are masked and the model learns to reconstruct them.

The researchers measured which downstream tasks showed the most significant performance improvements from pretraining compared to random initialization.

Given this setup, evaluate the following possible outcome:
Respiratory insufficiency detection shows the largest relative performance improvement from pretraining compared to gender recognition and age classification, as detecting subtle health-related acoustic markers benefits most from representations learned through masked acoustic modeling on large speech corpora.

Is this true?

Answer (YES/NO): YES